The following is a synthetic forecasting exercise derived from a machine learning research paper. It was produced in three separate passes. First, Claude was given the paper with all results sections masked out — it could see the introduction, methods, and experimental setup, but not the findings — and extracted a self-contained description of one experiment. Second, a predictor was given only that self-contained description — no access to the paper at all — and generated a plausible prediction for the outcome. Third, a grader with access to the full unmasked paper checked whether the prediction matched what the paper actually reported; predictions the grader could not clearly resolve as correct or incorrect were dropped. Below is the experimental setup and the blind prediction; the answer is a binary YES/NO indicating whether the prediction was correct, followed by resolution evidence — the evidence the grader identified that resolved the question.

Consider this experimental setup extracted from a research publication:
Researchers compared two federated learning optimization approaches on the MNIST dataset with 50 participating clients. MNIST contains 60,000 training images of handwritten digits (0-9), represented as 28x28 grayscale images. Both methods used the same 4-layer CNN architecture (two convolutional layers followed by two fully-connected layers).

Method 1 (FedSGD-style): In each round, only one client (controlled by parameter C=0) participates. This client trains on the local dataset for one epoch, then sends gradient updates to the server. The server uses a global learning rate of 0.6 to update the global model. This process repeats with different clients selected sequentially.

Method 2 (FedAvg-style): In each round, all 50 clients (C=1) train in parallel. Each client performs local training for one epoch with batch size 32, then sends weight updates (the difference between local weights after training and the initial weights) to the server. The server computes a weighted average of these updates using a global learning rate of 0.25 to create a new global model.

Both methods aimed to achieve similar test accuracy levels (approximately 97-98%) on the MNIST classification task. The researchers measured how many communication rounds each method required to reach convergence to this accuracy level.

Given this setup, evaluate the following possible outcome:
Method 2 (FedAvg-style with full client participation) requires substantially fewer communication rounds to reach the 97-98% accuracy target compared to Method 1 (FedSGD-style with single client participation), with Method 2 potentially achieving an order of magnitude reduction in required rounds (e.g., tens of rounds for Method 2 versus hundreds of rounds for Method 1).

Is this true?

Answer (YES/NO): NO